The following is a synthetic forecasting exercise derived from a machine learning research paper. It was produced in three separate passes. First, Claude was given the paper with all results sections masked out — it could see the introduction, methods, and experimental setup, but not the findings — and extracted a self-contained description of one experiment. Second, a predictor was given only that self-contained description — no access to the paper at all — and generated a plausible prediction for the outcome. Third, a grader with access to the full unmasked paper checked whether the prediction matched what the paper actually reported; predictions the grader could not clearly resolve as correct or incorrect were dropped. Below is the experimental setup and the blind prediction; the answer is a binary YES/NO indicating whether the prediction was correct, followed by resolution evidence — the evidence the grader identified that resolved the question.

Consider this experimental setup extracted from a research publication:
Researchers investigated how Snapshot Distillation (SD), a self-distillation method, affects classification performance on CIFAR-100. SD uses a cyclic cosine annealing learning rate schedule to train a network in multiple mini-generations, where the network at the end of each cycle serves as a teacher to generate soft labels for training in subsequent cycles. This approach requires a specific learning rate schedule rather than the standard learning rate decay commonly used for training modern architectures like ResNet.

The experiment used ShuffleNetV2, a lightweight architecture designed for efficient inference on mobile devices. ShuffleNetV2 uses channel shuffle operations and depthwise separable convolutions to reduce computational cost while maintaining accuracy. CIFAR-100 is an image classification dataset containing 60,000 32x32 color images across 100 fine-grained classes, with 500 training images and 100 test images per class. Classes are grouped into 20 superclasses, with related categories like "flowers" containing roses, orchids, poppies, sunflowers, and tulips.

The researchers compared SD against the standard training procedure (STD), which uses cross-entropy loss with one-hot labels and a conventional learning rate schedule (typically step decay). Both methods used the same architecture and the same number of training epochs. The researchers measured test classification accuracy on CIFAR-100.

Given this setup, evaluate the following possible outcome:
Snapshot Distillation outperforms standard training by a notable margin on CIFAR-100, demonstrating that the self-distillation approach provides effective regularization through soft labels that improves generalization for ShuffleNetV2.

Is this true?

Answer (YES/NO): NO